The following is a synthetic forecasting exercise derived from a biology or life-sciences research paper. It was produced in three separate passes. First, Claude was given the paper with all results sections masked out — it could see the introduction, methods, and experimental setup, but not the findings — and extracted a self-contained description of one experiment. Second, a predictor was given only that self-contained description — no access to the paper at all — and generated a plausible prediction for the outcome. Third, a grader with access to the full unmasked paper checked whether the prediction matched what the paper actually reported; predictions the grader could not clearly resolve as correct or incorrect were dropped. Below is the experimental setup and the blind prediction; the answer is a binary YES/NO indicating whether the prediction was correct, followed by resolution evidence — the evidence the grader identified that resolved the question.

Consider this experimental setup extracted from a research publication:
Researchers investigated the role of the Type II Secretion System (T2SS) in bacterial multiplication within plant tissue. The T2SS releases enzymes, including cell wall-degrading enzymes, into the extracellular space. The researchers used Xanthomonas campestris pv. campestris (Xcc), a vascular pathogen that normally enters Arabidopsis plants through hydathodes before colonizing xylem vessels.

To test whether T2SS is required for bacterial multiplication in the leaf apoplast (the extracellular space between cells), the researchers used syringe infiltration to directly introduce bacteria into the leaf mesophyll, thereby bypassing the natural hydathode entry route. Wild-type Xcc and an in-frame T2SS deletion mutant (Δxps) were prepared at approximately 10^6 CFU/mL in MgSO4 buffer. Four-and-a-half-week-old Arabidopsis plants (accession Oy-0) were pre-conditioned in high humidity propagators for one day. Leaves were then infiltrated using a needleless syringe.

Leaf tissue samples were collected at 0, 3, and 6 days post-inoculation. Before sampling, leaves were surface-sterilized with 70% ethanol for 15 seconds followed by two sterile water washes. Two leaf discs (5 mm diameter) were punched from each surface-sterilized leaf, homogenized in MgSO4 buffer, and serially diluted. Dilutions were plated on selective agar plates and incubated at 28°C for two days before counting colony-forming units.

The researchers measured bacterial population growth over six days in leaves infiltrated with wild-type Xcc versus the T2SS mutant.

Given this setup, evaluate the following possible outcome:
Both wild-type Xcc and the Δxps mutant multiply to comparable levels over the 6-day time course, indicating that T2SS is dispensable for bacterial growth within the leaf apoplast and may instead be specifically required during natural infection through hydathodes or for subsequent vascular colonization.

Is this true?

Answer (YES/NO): YES